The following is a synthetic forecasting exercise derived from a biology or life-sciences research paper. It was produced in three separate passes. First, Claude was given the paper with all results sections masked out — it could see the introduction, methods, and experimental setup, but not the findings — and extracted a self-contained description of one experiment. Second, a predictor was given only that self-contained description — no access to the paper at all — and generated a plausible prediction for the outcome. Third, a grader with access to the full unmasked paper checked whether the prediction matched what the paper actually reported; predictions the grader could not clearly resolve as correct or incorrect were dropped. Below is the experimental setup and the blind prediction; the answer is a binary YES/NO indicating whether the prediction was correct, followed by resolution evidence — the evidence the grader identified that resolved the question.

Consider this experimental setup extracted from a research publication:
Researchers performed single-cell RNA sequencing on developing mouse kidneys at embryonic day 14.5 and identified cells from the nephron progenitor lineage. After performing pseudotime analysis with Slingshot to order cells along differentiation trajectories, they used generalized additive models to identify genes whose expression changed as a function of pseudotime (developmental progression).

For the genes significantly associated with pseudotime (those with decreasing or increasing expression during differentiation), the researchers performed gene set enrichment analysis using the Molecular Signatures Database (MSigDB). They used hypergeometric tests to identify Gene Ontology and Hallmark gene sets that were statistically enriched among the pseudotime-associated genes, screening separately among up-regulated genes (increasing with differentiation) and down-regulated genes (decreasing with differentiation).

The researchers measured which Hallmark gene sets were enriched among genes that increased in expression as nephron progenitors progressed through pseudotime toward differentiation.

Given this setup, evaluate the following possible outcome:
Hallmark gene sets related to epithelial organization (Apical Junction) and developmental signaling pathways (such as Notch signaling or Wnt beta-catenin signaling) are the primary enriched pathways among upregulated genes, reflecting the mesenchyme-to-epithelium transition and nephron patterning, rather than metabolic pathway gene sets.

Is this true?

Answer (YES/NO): NO